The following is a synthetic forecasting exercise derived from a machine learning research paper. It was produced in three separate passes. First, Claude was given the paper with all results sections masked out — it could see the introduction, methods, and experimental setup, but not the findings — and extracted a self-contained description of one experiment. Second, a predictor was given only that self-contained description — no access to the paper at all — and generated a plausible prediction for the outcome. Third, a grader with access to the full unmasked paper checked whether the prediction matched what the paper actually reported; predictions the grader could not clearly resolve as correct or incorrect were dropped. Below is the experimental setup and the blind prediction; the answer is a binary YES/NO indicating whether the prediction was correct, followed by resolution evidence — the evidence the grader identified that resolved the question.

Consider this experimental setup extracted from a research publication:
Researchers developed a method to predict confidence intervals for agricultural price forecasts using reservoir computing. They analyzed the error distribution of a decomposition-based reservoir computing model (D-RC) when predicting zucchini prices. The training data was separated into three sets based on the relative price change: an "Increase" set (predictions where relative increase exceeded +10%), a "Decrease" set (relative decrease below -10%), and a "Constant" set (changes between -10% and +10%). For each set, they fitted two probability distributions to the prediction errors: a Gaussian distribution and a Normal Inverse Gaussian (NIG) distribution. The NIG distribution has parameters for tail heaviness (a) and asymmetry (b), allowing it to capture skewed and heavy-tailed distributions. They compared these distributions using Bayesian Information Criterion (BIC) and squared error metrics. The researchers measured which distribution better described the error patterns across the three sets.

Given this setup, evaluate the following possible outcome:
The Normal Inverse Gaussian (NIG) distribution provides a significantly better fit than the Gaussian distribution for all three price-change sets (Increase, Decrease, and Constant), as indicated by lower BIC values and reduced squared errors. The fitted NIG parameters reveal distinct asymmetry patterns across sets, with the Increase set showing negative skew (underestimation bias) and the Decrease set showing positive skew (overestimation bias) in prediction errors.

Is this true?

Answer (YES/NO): NO